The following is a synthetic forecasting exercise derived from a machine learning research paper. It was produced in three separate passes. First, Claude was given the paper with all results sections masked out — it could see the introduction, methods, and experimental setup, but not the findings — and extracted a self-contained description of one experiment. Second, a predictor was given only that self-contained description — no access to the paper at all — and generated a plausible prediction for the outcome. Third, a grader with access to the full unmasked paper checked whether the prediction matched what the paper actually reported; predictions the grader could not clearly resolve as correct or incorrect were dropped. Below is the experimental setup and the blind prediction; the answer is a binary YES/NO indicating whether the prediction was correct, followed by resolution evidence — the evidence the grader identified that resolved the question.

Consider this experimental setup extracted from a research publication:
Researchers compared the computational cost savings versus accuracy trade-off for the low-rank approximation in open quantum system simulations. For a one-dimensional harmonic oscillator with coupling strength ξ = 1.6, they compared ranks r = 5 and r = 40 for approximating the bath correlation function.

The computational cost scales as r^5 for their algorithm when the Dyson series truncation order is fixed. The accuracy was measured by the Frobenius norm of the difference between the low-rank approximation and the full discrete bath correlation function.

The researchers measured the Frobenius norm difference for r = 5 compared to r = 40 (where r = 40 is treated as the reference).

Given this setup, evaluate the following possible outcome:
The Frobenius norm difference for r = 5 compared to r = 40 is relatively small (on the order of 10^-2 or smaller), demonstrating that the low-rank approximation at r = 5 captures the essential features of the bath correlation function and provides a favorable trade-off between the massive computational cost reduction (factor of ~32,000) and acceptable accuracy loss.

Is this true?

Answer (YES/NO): NO